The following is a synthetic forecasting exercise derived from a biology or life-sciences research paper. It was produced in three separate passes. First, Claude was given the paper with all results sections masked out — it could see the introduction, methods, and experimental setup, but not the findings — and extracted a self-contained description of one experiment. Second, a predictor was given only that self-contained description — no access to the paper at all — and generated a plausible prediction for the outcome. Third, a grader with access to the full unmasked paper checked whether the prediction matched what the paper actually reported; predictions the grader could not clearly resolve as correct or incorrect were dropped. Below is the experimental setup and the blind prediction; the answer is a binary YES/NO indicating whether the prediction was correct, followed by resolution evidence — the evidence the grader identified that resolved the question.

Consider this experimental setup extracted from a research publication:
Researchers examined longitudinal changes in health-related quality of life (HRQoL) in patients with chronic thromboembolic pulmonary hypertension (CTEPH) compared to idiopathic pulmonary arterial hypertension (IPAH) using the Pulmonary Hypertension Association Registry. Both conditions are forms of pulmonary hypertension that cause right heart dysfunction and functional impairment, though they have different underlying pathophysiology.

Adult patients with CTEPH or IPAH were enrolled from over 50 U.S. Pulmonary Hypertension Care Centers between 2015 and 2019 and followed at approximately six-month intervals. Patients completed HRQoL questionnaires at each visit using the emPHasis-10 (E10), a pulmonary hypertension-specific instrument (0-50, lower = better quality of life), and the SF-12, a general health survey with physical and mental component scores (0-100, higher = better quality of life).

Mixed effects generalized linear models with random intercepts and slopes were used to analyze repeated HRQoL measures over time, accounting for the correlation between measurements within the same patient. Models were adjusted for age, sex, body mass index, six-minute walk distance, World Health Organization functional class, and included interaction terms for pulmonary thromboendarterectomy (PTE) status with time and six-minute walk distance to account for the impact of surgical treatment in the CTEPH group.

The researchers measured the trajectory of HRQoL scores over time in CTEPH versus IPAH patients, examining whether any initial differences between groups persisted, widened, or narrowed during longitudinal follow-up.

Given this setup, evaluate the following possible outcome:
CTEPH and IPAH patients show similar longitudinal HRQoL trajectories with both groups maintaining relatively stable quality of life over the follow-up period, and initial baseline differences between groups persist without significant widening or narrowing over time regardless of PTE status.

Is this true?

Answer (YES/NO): NO